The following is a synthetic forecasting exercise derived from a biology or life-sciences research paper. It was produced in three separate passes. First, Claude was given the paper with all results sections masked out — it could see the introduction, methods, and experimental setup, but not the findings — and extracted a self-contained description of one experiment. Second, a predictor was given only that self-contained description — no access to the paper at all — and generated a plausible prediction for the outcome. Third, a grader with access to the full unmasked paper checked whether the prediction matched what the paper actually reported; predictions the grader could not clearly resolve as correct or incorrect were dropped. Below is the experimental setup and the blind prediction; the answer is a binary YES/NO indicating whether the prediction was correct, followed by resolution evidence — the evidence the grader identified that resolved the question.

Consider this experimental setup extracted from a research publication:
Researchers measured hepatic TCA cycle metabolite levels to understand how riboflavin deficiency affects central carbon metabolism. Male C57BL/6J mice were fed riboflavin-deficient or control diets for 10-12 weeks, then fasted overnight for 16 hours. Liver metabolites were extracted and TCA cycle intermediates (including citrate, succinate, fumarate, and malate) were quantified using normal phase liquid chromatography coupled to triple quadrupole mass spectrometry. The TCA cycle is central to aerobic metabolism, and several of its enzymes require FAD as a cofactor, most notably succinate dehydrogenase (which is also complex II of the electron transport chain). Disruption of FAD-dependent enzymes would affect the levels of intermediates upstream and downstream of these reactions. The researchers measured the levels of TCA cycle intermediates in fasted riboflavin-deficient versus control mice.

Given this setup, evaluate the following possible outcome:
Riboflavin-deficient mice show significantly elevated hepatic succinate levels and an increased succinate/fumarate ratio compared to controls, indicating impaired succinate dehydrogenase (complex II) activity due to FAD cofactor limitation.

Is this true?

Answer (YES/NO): NO